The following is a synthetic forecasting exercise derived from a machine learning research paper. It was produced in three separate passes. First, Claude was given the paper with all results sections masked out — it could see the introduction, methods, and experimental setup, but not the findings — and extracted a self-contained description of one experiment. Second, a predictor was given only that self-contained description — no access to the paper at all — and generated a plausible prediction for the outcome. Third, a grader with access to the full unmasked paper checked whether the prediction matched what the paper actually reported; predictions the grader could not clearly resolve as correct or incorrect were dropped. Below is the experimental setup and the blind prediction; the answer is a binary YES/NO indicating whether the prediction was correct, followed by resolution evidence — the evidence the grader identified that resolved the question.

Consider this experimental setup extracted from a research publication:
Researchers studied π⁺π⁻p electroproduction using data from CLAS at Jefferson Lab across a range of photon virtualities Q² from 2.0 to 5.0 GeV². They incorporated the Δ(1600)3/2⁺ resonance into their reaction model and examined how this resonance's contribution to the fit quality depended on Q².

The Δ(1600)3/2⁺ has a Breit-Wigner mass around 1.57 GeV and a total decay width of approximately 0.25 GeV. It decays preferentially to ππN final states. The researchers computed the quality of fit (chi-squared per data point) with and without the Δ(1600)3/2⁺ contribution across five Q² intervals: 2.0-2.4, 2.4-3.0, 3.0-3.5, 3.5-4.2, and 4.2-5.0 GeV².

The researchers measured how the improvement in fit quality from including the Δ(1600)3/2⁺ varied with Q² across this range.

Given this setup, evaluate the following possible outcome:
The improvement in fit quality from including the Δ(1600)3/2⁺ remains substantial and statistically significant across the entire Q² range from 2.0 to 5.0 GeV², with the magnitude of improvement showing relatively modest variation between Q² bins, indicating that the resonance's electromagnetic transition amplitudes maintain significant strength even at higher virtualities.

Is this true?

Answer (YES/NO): NO